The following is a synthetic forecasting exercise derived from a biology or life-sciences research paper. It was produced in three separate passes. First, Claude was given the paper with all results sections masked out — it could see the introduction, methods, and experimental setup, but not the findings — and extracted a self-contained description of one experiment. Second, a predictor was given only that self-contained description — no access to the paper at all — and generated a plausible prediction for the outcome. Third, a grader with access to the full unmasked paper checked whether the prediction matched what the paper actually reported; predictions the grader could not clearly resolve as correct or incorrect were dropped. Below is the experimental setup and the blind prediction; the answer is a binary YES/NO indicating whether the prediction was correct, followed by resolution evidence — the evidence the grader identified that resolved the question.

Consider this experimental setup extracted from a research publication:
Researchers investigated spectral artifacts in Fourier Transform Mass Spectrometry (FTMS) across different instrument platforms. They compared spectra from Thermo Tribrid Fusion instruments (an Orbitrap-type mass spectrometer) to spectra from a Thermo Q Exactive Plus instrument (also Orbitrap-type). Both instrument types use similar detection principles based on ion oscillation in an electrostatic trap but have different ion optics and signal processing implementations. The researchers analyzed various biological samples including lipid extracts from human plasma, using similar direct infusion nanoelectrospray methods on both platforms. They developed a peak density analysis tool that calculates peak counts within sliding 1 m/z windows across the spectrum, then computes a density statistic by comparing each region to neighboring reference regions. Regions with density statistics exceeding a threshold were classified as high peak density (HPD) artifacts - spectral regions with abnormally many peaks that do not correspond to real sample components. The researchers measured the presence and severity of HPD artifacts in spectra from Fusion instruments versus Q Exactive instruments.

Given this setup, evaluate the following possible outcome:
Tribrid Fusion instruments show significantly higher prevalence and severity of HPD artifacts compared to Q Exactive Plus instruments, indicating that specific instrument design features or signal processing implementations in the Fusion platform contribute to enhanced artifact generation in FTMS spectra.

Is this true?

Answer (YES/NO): YES